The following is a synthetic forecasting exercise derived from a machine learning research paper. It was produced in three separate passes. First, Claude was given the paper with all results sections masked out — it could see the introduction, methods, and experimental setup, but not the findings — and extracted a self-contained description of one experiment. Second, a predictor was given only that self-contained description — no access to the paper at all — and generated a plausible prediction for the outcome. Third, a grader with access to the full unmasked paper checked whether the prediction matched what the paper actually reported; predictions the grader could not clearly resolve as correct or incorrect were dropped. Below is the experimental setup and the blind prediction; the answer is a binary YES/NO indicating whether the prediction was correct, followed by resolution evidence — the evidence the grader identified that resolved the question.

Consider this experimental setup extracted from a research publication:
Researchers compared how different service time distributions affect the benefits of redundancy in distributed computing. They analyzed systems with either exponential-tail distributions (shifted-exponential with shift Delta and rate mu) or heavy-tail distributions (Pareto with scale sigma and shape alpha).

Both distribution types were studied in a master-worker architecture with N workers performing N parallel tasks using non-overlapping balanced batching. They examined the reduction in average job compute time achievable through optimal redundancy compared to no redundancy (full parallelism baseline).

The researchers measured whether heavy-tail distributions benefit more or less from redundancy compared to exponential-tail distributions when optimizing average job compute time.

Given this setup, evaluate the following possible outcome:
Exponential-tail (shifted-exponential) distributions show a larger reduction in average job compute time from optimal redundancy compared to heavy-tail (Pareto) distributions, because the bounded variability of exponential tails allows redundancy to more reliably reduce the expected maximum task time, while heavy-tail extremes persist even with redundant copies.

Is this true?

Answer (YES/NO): NO